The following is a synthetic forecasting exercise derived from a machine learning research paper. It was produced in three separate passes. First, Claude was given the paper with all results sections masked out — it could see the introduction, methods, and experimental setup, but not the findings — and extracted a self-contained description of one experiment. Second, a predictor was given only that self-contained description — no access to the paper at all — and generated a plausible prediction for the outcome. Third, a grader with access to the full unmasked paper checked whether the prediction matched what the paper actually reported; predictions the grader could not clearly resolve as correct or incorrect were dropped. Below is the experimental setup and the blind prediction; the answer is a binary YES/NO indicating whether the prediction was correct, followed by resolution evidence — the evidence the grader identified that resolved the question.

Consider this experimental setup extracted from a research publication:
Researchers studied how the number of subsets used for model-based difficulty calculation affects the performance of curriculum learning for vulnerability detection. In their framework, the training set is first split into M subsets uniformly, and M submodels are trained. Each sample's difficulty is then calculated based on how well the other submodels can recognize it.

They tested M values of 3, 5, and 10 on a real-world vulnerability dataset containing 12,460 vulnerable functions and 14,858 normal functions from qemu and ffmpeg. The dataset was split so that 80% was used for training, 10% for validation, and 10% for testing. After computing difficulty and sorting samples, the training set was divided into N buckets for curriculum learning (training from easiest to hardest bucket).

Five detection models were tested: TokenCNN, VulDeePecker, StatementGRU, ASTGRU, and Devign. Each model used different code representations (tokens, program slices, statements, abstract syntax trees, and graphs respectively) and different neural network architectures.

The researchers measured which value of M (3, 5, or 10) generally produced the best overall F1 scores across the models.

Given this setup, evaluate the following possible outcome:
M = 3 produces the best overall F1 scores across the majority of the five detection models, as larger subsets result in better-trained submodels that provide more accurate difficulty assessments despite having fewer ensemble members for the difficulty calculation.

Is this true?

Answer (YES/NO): YES